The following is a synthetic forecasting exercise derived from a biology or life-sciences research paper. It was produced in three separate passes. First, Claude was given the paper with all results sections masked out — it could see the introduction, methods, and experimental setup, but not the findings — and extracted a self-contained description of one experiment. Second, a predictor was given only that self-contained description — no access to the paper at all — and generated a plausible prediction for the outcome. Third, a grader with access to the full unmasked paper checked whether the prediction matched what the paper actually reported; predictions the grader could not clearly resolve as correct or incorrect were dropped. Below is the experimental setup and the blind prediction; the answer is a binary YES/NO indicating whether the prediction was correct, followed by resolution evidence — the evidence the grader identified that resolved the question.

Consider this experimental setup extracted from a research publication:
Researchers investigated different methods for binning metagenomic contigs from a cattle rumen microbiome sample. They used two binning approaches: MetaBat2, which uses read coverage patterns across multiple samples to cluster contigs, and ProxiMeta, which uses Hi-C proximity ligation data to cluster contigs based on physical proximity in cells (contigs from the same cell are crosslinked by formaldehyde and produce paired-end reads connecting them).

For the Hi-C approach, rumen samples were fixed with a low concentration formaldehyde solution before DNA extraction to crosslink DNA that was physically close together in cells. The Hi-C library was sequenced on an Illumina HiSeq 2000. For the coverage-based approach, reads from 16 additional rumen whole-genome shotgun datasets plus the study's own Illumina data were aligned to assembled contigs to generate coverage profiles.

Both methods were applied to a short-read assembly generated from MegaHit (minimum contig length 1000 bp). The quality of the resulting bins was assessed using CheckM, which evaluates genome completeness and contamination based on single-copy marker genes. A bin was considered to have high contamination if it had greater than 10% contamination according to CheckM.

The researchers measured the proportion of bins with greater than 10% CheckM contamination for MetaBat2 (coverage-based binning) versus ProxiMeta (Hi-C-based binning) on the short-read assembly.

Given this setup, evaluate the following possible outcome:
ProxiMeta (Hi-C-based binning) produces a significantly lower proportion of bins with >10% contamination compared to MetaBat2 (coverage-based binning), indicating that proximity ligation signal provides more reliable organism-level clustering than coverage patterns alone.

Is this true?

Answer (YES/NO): YES